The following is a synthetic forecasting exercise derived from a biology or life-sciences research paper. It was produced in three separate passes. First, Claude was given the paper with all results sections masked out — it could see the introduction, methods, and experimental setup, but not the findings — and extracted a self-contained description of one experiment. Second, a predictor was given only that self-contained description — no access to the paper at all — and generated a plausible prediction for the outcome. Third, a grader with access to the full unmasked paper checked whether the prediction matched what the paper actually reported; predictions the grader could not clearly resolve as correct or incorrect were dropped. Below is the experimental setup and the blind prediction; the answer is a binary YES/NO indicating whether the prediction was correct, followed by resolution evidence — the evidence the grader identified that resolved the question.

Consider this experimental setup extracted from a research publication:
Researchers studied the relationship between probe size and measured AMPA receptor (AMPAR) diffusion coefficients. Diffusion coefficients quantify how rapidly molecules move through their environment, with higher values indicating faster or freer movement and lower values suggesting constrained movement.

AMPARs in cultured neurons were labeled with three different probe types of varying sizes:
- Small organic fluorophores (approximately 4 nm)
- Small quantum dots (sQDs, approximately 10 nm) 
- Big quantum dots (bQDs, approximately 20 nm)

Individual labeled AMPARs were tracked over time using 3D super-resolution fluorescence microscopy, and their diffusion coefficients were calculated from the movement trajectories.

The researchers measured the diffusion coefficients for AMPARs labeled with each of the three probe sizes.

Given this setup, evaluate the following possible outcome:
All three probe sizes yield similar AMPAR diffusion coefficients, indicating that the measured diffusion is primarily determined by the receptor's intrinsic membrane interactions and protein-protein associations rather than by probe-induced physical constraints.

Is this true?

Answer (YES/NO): NO